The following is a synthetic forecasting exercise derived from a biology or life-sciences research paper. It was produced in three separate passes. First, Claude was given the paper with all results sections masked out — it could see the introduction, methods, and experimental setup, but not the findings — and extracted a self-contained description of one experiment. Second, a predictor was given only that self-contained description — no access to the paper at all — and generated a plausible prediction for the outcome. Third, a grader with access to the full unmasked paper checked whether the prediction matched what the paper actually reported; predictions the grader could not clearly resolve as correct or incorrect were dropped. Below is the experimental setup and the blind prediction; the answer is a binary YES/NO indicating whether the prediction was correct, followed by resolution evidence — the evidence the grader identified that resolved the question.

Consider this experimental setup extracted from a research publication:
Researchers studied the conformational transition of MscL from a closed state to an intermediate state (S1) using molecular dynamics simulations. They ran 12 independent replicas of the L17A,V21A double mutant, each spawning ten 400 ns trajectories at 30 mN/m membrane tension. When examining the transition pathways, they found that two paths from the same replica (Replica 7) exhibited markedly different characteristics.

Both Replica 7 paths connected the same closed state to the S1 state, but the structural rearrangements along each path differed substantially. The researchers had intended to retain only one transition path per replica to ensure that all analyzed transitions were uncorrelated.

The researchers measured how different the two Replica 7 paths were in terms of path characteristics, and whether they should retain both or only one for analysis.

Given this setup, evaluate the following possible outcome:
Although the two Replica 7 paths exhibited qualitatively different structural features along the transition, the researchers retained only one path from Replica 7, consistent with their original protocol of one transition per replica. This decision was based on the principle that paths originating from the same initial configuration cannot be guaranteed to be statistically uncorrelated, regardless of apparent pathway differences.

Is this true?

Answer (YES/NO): NO